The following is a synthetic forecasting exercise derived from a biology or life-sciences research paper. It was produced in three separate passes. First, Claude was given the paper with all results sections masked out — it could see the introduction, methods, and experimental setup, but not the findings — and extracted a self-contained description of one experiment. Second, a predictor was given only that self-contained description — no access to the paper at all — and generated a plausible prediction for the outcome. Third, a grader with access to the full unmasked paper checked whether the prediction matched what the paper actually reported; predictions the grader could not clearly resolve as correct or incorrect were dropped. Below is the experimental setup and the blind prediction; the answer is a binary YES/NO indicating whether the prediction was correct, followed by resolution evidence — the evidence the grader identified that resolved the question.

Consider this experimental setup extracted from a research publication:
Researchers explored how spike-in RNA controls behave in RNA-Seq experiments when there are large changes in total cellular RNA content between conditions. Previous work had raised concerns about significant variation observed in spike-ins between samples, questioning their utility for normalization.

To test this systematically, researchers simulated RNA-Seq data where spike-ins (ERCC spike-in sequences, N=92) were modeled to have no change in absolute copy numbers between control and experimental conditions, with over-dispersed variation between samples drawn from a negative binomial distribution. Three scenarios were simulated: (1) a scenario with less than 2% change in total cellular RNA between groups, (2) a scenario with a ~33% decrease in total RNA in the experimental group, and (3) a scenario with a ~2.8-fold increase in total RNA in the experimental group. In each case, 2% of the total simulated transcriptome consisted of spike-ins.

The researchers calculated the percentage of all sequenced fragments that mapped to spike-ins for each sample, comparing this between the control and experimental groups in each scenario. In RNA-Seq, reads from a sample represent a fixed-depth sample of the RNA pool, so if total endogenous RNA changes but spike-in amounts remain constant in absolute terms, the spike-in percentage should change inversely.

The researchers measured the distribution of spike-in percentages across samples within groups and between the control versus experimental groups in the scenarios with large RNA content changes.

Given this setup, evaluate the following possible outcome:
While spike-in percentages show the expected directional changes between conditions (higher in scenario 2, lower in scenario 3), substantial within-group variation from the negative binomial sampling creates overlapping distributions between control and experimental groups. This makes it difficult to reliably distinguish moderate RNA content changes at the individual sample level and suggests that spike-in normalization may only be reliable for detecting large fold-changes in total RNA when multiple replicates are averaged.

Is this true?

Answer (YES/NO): NO